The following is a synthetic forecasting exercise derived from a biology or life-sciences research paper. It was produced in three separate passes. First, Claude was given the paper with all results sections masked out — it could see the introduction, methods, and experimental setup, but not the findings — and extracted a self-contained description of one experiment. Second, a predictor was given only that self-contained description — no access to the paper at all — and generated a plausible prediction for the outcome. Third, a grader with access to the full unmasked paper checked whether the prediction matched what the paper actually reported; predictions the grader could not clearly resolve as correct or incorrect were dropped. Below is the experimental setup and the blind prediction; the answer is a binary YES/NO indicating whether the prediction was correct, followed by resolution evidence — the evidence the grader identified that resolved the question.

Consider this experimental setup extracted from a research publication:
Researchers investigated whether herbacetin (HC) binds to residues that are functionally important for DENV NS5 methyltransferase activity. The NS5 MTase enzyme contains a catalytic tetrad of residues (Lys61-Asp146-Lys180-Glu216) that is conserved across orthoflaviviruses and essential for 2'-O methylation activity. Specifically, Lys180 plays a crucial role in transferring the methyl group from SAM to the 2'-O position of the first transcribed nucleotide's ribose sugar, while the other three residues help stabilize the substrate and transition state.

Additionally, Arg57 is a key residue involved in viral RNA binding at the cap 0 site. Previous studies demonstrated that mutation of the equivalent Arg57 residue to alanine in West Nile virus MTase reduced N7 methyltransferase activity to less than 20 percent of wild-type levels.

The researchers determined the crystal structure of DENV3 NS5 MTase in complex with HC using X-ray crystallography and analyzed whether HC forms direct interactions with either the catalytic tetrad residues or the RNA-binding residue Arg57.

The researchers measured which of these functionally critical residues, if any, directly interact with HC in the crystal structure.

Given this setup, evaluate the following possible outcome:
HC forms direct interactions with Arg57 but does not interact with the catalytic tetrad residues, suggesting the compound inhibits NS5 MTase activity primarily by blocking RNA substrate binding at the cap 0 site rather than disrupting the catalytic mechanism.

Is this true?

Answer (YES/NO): YES